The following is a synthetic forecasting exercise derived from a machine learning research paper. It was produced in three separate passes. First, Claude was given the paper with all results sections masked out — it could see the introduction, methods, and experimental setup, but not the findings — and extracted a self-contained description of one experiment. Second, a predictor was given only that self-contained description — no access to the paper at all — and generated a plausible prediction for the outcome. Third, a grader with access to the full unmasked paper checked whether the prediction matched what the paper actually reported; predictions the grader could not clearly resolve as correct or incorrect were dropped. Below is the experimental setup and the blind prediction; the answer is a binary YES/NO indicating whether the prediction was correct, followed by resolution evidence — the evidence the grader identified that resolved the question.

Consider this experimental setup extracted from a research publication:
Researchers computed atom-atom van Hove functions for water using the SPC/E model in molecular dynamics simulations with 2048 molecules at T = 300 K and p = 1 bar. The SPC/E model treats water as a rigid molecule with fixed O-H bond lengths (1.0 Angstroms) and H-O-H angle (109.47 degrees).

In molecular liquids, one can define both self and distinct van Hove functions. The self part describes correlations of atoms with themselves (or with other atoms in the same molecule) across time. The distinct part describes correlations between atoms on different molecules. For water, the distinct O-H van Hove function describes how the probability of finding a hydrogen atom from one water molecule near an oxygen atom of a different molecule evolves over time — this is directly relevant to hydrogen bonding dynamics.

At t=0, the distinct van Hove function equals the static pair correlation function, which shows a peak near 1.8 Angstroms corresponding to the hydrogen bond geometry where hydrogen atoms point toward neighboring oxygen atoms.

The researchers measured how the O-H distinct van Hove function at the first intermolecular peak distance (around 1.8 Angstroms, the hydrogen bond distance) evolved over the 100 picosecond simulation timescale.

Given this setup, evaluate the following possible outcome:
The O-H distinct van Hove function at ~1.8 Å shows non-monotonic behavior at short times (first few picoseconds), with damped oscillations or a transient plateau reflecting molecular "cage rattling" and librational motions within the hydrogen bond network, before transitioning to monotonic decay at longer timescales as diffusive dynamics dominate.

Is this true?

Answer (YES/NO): NO